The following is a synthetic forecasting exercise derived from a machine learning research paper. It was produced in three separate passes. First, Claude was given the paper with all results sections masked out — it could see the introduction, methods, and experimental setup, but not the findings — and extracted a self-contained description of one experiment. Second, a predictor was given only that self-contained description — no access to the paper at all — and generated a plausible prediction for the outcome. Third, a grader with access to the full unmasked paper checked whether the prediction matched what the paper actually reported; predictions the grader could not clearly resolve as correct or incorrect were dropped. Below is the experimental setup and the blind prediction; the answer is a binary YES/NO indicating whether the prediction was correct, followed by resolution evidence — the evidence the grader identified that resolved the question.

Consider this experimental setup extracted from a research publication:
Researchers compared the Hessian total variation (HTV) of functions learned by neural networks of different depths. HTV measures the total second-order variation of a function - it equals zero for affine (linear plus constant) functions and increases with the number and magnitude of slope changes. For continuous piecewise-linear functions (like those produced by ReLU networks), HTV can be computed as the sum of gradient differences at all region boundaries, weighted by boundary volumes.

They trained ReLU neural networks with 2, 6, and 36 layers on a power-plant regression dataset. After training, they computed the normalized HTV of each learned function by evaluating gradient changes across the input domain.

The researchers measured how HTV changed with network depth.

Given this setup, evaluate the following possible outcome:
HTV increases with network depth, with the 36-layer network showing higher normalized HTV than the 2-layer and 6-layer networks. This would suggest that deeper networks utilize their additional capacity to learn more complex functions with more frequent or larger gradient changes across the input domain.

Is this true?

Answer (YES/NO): YES